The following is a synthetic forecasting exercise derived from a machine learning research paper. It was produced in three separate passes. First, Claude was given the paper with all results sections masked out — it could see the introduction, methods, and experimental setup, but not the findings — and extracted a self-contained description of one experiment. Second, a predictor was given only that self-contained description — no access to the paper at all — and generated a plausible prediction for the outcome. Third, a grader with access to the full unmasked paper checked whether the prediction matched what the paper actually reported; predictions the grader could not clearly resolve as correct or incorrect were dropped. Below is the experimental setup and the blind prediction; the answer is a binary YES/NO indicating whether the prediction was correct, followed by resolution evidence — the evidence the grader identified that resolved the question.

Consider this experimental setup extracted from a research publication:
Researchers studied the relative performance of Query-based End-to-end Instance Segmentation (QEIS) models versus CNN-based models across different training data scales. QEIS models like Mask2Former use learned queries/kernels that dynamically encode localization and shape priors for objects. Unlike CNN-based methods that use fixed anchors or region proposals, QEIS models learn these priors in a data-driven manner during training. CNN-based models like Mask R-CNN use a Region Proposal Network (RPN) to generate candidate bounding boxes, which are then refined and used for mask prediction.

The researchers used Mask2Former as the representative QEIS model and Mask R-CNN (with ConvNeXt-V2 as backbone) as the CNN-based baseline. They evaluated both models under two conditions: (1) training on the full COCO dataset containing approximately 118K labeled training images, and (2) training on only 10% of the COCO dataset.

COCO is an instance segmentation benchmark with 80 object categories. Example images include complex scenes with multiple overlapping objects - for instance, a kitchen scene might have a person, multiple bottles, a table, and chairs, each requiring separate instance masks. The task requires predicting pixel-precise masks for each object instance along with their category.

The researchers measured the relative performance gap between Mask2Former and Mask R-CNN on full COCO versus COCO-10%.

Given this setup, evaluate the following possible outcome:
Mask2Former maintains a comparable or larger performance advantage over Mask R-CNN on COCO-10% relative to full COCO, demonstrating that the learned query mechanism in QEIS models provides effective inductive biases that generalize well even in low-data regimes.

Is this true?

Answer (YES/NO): NO